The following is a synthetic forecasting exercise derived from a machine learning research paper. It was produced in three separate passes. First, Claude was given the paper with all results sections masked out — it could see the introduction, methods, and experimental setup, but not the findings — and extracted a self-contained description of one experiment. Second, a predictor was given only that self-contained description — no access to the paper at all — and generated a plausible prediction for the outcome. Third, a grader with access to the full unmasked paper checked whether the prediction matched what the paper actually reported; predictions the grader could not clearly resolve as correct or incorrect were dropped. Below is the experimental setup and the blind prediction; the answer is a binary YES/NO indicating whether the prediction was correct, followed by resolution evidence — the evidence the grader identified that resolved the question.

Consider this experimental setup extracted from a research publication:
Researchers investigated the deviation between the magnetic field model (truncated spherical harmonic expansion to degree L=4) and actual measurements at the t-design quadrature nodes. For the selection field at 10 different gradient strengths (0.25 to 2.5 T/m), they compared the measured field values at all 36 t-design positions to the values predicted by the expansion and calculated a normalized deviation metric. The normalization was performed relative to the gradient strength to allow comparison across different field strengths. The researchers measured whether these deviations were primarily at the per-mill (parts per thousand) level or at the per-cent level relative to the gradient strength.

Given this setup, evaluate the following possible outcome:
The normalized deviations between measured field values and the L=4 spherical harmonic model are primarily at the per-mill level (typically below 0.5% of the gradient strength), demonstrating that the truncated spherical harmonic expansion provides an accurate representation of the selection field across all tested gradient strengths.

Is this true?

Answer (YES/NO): YES